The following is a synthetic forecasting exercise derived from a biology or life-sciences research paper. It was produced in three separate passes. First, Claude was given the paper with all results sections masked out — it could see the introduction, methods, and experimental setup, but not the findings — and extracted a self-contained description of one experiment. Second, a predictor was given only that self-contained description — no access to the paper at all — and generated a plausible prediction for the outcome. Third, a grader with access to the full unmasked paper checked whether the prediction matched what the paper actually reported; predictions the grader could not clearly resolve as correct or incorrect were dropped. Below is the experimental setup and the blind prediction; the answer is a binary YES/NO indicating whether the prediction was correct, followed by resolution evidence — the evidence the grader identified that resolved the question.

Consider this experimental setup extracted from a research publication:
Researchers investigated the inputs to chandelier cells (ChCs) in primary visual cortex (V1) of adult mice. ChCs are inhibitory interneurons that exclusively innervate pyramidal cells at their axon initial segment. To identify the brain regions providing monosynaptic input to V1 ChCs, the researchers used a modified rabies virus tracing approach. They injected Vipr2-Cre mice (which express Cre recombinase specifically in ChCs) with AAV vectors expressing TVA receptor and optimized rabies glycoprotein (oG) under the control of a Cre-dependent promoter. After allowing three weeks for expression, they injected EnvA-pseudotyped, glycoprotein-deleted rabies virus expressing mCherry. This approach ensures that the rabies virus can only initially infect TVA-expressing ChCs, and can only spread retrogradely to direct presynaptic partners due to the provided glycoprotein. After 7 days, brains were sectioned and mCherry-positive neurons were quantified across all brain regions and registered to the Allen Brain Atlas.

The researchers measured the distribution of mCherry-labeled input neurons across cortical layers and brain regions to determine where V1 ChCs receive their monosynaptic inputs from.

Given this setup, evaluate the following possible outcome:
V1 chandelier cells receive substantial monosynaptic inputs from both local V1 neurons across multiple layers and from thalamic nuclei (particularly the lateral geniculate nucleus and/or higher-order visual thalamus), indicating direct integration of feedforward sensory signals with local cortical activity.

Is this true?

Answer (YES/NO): NO